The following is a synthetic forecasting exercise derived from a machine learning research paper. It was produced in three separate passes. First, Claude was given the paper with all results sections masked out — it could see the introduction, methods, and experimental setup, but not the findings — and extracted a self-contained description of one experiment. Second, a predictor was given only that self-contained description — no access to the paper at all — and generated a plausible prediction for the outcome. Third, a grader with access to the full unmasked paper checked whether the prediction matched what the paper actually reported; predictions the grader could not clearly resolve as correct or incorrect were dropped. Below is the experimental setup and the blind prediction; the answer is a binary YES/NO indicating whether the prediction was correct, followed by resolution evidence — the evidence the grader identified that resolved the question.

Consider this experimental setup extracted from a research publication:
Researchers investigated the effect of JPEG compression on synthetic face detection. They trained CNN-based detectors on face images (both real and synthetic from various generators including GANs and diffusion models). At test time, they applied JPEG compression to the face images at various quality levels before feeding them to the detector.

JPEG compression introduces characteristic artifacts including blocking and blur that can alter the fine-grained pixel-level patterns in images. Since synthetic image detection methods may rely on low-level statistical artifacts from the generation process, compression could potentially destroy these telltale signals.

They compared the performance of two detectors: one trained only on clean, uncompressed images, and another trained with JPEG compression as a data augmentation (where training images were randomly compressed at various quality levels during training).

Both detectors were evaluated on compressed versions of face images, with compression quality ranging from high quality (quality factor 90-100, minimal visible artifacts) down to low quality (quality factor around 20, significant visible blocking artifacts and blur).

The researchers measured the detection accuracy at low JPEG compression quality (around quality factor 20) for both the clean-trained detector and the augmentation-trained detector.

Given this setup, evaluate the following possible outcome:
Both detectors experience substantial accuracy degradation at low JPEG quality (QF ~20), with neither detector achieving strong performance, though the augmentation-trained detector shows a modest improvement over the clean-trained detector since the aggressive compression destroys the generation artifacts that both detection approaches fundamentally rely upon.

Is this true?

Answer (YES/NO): NO